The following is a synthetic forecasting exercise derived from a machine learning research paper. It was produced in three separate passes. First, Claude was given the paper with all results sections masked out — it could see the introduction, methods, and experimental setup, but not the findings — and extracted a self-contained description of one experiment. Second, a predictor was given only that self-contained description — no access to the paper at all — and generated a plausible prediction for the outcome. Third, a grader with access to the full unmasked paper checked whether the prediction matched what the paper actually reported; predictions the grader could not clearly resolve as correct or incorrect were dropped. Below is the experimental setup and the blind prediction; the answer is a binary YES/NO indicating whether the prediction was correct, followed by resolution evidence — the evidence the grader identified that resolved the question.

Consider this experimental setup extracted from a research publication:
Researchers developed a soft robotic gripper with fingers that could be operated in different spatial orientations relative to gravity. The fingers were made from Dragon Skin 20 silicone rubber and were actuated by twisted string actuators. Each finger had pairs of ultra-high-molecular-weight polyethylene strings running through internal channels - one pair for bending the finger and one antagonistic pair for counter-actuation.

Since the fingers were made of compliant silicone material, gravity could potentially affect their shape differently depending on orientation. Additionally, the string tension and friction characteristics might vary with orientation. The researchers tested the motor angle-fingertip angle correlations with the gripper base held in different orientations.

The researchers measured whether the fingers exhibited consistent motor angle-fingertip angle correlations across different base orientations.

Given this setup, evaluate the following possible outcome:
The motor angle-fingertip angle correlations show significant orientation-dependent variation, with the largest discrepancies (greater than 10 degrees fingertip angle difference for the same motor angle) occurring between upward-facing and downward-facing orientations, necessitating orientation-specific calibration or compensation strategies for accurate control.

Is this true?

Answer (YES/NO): NO